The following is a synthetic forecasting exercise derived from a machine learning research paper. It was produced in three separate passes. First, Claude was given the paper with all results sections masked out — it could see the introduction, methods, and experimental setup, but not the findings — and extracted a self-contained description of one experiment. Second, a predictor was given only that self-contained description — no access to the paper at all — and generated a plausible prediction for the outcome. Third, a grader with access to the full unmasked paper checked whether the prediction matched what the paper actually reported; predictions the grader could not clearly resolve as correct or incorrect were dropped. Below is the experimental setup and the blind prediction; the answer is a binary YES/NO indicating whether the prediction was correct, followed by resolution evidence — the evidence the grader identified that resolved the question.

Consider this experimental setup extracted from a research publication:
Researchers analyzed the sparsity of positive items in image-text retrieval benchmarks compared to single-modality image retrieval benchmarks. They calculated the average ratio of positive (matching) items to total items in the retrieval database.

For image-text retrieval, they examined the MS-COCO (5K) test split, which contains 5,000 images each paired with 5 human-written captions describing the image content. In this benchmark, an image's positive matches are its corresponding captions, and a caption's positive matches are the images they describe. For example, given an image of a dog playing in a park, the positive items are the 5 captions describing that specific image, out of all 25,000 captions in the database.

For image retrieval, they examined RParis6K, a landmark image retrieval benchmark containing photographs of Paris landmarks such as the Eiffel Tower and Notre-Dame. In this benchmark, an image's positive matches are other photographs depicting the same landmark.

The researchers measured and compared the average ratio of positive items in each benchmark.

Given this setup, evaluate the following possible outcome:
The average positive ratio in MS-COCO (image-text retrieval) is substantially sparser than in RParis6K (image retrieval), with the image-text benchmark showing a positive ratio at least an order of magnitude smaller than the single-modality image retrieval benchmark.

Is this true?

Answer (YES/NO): YES